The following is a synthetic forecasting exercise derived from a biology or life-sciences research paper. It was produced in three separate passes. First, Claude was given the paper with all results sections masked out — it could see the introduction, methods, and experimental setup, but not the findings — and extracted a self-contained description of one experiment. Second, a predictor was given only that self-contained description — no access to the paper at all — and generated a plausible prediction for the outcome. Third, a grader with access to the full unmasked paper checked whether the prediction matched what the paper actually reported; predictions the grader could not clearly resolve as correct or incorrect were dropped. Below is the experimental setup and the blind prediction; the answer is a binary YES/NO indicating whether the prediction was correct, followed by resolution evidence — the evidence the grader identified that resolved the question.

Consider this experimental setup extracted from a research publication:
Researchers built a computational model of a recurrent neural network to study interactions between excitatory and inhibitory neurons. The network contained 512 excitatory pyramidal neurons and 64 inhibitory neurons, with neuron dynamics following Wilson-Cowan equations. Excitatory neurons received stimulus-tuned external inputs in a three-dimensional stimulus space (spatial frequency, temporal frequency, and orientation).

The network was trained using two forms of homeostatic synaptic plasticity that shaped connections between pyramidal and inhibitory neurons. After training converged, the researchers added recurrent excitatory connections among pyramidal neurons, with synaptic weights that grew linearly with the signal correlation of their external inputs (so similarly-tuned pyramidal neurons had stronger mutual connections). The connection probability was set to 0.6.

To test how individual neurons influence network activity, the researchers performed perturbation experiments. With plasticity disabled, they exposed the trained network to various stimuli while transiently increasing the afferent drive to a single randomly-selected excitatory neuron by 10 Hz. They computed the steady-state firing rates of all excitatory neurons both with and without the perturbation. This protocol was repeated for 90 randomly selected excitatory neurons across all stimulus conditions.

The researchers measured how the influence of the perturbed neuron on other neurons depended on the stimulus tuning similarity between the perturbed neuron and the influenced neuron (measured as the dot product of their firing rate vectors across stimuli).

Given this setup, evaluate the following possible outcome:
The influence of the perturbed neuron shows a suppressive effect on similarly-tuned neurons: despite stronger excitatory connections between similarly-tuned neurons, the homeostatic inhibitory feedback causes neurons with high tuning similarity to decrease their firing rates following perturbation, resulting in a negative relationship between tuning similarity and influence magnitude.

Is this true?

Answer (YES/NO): YES